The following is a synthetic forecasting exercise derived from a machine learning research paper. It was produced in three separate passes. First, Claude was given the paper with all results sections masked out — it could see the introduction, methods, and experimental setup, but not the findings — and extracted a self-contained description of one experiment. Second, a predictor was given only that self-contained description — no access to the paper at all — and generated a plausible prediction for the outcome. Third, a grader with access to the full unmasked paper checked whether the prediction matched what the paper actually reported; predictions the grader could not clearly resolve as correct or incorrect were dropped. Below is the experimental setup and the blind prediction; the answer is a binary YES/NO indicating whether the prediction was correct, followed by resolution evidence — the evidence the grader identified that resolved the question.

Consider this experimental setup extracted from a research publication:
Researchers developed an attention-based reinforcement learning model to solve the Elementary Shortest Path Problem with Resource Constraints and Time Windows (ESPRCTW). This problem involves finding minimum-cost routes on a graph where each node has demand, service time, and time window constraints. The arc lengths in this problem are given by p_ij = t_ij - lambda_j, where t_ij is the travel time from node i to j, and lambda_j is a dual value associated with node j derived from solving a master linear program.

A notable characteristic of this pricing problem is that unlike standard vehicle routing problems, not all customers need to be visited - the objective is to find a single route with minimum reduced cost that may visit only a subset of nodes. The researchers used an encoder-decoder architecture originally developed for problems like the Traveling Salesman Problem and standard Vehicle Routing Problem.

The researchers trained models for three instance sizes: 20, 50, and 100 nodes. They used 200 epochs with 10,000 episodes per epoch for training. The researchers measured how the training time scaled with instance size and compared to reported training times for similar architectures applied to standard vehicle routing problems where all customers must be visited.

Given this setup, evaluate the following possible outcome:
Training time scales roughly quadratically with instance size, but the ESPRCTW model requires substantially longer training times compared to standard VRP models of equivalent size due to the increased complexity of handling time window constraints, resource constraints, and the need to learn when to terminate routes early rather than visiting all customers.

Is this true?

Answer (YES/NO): NO